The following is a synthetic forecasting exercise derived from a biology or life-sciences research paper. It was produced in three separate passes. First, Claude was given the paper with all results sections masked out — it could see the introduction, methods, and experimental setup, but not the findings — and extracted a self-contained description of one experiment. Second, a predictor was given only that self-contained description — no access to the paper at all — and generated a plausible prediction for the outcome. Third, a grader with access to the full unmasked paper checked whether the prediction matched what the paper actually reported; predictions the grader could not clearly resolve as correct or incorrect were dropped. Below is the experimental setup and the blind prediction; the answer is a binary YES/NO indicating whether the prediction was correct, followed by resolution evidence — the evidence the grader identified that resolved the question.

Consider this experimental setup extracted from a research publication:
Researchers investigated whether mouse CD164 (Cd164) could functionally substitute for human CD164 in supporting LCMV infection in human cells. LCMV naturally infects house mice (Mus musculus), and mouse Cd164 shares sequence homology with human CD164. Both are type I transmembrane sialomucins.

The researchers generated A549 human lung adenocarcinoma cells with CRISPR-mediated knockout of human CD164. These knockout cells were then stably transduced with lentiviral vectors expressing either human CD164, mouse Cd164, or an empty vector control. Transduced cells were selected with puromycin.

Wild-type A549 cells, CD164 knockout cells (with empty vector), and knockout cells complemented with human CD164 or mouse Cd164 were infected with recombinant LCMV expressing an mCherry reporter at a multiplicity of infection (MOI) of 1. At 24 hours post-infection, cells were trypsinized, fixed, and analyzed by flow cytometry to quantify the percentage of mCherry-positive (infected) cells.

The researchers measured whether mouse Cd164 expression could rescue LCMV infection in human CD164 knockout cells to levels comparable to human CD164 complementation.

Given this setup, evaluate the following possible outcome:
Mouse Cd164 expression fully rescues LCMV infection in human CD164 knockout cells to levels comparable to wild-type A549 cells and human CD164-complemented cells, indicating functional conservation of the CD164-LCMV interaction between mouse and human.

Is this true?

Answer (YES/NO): NO